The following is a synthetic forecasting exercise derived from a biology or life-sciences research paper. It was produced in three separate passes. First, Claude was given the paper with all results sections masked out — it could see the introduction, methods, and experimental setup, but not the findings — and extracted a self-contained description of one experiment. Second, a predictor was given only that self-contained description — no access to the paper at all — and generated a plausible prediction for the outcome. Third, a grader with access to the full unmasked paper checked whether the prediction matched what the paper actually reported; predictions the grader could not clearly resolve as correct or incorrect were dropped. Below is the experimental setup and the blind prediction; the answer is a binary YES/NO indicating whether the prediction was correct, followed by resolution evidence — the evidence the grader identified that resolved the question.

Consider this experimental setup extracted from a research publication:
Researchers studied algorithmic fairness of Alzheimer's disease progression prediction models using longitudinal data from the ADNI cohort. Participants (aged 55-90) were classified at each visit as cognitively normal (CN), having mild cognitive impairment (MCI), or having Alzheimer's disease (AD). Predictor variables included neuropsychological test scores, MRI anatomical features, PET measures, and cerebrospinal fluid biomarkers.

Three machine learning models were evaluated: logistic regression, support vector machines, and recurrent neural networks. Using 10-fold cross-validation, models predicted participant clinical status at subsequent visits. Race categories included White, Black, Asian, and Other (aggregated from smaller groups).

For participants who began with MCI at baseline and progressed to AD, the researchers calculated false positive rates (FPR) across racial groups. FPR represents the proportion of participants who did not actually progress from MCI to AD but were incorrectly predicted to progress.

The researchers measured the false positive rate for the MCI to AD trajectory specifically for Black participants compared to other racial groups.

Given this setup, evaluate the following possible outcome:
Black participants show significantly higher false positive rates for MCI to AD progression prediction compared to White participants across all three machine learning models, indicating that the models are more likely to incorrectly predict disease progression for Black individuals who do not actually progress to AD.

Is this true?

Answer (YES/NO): NO